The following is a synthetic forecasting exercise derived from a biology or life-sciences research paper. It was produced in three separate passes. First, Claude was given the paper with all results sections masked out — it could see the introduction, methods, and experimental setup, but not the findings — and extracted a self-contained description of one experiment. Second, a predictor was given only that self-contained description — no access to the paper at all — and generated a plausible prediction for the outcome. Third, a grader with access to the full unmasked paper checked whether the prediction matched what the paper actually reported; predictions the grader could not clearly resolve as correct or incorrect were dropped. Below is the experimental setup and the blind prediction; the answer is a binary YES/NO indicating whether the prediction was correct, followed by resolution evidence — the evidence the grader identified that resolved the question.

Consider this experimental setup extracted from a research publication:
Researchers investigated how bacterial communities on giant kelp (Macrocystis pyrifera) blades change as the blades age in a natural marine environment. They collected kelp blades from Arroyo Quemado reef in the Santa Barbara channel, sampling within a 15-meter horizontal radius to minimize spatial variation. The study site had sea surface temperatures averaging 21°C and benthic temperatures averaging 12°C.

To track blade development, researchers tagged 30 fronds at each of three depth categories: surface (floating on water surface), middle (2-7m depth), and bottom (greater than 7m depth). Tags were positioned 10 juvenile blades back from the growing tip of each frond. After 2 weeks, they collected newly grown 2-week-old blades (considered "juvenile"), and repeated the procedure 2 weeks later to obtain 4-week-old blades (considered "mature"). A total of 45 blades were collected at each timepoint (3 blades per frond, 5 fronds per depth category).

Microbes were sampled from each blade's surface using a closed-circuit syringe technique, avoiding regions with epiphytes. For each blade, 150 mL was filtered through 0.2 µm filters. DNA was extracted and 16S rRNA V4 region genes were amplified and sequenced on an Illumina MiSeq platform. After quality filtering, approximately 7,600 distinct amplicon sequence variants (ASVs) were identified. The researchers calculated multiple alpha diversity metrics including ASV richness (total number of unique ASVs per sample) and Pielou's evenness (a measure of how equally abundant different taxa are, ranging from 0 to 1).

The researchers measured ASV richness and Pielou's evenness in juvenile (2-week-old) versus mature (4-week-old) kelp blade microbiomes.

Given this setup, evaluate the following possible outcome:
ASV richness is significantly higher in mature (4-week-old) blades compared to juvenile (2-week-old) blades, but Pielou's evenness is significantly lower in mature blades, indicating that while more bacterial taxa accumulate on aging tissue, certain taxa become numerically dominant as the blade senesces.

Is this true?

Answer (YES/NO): NO